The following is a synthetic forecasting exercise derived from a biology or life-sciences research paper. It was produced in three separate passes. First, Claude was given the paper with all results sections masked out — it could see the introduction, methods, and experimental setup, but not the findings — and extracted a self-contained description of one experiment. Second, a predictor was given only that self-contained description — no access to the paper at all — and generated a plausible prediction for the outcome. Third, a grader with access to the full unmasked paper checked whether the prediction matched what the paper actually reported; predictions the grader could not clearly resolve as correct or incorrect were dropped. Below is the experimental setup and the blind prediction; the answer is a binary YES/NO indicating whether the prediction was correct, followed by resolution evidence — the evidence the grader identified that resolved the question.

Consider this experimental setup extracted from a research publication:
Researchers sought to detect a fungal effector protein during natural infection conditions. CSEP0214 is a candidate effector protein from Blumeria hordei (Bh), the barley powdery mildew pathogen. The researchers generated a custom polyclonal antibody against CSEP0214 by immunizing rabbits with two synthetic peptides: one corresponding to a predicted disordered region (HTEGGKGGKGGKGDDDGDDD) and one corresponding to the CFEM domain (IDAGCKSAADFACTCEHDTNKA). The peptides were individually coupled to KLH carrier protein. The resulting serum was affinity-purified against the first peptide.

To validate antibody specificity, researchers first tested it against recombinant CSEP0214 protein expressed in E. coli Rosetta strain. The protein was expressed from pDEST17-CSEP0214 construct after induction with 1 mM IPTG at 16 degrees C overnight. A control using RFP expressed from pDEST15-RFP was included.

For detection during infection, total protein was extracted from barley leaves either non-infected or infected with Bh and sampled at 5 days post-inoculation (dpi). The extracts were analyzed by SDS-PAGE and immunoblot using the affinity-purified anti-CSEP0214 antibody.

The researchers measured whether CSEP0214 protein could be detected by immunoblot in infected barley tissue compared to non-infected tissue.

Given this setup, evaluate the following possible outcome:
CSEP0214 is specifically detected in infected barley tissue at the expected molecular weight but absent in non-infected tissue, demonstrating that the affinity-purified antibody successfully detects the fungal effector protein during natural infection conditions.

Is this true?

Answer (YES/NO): YES